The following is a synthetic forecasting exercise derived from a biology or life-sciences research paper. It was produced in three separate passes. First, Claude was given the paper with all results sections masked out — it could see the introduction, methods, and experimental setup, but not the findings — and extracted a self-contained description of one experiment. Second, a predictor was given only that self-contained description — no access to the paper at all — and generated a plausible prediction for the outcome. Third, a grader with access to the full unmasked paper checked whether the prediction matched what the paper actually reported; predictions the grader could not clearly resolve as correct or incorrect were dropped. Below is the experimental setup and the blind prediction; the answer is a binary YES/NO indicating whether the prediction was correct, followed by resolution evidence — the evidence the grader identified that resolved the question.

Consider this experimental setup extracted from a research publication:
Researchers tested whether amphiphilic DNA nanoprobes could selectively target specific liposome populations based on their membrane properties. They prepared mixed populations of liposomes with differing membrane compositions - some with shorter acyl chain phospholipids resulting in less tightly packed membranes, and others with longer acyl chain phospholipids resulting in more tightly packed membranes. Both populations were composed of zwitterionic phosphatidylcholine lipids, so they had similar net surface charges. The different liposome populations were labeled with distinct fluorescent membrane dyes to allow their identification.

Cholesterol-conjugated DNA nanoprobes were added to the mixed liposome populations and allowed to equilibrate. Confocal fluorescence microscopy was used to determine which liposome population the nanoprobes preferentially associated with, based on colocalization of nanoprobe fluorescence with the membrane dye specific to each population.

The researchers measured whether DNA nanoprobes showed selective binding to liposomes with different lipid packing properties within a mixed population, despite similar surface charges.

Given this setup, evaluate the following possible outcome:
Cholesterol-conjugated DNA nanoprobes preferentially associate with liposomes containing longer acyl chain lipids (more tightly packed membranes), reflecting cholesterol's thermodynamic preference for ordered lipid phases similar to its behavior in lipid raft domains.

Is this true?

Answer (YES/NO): NO